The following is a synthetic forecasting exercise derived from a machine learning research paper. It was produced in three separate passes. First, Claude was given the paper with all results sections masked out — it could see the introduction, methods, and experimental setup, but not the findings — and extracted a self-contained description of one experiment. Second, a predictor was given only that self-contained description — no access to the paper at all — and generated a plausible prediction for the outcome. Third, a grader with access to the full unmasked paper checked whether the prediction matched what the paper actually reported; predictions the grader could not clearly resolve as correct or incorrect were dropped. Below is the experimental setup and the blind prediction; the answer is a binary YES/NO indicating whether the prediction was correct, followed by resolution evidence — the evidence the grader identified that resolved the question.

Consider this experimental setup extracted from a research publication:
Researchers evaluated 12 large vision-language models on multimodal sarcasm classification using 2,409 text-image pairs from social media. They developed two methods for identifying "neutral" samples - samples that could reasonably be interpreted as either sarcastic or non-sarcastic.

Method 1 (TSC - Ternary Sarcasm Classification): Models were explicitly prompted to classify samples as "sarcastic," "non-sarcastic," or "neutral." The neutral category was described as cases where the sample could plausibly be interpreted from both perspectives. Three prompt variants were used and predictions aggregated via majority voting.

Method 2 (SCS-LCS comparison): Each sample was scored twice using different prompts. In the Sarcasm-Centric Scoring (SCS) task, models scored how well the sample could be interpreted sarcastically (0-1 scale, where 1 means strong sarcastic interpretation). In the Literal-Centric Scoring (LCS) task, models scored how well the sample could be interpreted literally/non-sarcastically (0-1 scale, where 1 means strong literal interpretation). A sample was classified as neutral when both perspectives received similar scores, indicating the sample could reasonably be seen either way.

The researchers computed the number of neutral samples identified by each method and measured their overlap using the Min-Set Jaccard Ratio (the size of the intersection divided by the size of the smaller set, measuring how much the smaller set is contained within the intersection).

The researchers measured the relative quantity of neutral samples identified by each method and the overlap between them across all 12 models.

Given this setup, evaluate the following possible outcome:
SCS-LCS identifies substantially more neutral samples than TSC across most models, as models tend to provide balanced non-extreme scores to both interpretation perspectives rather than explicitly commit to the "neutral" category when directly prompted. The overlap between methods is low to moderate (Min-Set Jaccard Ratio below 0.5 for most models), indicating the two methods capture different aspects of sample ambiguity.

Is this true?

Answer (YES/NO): YES